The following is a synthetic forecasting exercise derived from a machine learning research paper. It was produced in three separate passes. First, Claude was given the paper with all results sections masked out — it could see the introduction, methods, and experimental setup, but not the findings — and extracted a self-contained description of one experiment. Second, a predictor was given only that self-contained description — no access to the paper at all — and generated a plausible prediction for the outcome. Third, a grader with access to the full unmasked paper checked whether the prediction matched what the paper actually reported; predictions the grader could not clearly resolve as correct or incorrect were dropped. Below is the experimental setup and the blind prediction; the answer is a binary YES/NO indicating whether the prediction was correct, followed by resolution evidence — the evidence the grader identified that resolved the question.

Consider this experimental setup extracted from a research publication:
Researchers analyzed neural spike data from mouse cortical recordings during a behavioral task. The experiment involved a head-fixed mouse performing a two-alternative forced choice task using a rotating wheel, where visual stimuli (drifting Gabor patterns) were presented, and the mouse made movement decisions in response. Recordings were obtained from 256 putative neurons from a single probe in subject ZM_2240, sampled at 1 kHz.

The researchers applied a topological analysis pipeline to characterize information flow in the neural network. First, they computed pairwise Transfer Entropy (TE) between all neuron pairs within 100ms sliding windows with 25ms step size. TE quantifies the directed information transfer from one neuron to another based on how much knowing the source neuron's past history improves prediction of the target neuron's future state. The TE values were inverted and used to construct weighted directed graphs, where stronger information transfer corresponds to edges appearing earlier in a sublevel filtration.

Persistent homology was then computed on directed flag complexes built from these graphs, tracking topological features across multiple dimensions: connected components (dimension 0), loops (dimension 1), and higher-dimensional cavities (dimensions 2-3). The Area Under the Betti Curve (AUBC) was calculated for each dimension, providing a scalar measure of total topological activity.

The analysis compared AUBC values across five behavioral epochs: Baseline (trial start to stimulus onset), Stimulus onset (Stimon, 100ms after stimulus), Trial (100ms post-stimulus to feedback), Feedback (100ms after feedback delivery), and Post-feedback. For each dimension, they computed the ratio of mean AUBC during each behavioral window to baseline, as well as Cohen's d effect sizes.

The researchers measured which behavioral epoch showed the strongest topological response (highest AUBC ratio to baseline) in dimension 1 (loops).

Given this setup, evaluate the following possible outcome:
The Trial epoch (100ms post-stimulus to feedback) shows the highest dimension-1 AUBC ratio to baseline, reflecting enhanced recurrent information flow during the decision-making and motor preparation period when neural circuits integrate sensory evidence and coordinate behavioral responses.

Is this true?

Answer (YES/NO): NO